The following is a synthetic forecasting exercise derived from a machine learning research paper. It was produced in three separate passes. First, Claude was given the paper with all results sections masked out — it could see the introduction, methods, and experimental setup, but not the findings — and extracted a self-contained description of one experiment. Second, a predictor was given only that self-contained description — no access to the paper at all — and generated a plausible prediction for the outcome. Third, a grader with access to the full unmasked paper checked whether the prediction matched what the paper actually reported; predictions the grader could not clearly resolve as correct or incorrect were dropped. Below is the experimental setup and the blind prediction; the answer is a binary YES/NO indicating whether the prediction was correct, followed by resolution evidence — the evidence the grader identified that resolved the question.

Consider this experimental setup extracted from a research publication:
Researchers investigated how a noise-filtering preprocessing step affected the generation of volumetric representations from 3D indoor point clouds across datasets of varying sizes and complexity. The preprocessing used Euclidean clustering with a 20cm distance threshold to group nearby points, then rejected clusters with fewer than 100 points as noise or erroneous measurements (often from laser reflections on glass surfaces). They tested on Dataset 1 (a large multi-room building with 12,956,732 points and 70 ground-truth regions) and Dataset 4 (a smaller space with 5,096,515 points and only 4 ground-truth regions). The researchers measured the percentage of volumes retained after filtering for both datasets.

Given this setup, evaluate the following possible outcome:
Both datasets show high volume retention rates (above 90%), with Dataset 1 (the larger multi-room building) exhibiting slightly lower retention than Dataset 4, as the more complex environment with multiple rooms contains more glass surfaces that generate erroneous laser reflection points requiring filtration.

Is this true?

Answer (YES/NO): YES